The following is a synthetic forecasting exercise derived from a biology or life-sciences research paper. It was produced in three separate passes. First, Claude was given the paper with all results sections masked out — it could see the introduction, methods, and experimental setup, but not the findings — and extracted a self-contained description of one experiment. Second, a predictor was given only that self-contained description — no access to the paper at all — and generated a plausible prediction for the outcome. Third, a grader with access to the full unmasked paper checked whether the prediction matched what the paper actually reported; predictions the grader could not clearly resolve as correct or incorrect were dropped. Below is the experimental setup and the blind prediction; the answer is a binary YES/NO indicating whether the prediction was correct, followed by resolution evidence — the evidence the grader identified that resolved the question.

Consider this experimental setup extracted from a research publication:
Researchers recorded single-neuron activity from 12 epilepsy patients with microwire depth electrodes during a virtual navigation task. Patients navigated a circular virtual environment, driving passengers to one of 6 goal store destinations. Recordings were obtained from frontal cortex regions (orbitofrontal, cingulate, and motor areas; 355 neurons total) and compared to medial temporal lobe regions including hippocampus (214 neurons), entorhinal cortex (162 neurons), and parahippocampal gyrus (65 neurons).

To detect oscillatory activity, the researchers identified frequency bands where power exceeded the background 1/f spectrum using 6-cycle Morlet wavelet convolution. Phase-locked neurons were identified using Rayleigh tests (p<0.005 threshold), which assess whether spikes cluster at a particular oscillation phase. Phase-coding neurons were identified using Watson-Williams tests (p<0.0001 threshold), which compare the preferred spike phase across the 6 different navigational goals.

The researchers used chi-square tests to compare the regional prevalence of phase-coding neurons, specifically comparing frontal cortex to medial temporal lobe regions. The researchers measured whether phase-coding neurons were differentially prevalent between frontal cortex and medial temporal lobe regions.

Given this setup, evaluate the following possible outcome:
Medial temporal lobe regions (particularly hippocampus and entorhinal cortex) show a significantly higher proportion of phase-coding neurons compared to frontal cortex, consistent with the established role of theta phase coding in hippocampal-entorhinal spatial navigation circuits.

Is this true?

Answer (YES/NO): NO